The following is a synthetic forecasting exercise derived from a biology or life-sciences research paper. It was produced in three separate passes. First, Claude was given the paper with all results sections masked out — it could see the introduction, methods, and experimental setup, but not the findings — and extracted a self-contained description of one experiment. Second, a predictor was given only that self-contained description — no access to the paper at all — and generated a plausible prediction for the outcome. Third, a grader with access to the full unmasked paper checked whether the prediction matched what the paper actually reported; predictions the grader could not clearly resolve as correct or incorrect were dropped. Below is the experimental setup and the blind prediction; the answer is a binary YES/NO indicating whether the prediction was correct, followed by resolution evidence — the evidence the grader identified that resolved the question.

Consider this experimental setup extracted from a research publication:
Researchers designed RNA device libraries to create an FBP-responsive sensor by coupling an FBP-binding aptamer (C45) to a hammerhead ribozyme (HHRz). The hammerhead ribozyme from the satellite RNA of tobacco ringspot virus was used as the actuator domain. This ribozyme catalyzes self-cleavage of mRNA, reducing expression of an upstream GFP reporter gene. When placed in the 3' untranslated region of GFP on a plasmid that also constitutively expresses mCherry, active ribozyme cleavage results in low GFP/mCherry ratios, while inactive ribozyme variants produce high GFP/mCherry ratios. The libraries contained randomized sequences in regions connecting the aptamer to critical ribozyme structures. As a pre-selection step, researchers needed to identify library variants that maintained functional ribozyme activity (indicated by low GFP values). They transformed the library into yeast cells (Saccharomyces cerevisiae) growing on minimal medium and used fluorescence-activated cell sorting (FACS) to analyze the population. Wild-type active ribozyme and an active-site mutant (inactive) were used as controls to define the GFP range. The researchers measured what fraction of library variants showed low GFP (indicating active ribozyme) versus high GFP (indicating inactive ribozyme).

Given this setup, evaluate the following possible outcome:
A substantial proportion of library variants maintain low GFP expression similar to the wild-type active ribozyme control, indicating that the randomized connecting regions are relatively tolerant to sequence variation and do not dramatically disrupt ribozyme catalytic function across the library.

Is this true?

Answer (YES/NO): NO